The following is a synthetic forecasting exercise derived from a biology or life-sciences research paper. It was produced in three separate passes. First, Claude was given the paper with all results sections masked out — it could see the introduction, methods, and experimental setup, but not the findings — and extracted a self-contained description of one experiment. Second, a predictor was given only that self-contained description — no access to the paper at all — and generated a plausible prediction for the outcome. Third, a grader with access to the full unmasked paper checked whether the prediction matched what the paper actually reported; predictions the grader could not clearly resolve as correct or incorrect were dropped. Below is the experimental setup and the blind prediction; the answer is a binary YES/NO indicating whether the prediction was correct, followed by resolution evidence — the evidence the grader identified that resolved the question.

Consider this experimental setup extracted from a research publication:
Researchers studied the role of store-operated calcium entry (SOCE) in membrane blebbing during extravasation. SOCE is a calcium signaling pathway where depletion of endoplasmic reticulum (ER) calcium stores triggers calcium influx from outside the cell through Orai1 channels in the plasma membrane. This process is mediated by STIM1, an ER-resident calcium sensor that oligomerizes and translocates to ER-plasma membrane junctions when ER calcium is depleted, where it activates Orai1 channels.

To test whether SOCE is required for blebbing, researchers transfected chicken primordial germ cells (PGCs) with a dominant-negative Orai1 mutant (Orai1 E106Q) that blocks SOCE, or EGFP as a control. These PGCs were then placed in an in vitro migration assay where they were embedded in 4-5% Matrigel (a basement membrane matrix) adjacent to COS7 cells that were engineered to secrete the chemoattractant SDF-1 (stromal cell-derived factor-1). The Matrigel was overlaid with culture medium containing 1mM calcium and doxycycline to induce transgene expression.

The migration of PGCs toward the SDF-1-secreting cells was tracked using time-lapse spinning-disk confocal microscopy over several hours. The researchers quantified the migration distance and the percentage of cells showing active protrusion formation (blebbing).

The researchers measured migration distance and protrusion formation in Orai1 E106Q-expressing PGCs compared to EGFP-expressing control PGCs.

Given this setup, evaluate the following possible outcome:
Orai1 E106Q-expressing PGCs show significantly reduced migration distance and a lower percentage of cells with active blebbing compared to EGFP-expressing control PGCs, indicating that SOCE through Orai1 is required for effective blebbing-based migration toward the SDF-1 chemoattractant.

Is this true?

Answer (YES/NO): YES